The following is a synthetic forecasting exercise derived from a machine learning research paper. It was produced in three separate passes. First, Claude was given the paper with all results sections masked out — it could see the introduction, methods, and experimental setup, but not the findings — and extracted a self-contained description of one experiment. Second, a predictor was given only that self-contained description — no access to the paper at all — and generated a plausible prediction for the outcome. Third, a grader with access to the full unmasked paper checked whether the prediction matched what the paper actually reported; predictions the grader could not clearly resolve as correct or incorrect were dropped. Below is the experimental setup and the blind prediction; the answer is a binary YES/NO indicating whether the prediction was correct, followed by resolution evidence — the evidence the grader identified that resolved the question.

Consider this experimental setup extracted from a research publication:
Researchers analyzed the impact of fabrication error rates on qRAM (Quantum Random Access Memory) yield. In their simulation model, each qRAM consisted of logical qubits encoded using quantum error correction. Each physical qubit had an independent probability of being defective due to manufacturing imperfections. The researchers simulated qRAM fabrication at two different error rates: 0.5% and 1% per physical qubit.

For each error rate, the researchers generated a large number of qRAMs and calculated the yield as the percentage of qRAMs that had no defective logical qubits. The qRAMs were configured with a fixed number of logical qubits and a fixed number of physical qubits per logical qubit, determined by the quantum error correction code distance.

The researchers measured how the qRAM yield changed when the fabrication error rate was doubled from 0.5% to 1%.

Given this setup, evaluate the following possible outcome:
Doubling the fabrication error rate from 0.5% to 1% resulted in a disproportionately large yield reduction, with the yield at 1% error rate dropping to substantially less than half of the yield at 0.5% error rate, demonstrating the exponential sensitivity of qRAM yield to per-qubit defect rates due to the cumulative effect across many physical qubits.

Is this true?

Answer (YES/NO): YES